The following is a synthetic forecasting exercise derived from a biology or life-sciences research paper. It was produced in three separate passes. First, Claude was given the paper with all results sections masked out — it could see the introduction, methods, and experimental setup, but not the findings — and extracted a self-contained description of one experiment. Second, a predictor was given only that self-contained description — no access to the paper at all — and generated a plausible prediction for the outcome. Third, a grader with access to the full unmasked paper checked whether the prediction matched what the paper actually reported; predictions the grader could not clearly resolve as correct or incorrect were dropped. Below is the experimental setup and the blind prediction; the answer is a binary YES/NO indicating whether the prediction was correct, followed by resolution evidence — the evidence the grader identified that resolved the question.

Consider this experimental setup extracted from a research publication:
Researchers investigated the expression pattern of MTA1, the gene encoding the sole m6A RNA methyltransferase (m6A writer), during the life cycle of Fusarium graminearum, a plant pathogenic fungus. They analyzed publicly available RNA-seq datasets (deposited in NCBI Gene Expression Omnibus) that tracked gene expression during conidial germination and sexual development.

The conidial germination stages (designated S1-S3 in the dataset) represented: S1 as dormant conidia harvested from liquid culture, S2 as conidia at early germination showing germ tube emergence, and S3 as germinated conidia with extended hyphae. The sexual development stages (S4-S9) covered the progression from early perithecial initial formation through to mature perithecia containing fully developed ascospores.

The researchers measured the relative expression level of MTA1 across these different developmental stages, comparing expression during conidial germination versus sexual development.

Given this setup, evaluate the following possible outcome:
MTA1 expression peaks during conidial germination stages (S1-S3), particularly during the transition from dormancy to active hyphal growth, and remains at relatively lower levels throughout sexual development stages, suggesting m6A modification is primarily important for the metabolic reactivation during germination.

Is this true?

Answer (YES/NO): YES